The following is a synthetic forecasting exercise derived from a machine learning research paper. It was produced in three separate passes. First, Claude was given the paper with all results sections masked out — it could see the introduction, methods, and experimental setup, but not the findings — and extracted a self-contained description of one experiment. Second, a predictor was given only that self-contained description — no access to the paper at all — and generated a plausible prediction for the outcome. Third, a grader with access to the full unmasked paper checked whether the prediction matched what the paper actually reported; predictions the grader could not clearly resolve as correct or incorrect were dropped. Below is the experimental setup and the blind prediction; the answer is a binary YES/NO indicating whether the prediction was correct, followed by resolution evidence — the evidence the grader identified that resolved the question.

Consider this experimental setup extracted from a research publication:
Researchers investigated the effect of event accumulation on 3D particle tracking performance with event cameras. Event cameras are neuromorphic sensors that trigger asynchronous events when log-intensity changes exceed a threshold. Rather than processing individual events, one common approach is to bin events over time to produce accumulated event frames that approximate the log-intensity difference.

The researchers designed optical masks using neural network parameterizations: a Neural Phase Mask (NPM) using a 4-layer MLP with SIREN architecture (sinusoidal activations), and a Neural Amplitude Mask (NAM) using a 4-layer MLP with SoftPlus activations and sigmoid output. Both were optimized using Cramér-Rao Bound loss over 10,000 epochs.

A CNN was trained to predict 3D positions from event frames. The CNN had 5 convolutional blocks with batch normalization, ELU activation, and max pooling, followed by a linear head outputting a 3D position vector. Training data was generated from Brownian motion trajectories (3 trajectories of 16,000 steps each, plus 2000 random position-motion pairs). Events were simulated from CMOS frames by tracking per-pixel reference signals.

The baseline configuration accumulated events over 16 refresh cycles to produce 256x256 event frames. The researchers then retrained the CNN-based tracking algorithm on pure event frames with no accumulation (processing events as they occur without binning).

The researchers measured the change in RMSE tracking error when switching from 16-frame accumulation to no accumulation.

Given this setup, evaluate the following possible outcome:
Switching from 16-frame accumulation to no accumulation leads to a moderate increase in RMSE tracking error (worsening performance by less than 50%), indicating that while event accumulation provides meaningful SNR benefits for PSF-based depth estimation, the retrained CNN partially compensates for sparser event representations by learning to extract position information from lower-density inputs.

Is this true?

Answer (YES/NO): NO